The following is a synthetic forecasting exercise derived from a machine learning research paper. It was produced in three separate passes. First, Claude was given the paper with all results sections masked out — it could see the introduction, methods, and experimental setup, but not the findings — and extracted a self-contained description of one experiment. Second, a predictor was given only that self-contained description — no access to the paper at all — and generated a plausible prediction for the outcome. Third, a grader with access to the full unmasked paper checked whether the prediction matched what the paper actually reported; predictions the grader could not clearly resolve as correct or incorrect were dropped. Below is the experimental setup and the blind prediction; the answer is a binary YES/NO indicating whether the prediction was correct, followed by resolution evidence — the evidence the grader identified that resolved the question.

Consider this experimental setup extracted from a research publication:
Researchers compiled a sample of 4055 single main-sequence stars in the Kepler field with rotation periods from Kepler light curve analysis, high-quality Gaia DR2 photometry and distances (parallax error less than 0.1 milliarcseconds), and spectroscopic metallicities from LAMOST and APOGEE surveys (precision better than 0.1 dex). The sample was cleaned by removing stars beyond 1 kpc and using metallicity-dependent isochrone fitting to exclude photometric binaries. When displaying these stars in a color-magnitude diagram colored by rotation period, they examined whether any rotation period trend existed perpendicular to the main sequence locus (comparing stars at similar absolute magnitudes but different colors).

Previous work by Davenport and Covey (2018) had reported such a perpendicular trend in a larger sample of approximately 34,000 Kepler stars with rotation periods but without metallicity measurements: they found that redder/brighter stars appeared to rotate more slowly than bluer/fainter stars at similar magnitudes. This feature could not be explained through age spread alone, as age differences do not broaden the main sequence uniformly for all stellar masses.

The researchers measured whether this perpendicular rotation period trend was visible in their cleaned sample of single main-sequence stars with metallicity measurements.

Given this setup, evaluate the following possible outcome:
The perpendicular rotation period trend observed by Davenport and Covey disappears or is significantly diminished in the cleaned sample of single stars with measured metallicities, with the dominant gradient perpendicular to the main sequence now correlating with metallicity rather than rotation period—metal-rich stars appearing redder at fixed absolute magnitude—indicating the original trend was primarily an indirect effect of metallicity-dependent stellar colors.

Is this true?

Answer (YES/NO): NO